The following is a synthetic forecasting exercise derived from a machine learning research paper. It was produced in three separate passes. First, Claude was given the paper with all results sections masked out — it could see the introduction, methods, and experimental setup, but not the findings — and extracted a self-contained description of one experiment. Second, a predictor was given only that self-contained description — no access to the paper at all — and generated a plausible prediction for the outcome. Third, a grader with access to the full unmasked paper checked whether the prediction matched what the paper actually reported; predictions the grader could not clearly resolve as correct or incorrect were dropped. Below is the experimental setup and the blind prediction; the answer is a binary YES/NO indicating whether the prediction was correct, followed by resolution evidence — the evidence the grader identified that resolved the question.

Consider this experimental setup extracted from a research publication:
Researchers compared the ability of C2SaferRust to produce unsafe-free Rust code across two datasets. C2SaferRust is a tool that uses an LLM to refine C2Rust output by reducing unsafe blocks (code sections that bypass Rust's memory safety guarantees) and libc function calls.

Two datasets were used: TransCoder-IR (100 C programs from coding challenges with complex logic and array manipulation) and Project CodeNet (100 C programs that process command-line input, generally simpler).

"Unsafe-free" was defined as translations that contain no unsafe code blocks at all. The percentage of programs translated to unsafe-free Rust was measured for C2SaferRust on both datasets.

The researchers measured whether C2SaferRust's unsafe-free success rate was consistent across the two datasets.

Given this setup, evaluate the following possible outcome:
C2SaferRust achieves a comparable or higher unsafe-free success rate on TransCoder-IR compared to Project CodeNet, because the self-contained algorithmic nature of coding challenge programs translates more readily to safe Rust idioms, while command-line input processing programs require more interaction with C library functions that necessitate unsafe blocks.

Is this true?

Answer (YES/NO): YES